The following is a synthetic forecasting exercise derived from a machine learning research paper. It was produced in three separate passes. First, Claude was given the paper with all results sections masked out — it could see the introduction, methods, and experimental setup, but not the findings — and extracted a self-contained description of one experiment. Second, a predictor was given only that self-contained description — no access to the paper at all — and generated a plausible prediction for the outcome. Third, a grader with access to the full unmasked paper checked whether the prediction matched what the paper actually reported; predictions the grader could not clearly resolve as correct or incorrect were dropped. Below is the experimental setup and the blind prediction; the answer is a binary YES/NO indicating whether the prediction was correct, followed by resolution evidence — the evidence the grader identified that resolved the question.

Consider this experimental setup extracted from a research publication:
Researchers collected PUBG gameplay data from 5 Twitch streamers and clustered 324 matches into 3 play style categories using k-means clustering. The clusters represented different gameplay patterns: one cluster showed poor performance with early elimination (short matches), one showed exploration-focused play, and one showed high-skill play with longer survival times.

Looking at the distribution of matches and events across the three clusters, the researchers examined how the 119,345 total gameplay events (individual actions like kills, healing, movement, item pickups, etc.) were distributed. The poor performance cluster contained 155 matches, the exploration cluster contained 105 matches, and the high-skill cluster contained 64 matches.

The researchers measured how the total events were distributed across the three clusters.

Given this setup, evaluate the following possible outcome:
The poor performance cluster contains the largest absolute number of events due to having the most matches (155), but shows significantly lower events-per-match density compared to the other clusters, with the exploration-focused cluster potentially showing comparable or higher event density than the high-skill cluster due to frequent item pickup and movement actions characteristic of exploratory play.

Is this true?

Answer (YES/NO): NO